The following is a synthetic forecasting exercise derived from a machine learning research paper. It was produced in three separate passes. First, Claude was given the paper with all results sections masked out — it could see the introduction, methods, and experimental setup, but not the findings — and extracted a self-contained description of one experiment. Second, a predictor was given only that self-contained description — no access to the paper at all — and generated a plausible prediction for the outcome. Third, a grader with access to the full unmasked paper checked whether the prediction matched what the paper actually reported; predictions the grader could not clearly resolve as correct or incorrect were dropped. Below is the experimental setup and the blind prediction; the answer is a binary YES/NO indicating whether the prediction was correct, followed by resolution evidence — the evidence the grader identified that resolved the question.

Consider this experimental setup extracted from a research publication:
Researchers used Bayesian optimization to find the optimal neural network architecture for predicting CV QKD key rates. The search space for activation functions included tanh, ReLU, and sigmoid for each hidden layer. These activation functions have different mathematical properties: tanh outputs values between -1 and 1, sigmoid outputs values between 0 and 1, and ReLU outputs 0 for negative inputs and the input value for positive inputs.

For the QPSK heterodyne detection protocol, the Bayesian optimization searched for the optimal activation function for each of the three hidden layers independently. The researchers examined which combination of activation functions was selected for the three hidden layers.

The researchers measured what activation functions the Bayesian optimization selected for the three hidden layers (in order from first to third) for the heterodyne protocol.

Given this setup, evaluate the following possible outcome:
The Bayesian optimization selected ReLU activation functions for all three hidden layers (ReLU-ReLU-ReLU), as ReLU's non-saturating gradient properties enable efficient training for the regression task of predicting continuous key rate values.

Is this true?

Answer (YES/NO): NO